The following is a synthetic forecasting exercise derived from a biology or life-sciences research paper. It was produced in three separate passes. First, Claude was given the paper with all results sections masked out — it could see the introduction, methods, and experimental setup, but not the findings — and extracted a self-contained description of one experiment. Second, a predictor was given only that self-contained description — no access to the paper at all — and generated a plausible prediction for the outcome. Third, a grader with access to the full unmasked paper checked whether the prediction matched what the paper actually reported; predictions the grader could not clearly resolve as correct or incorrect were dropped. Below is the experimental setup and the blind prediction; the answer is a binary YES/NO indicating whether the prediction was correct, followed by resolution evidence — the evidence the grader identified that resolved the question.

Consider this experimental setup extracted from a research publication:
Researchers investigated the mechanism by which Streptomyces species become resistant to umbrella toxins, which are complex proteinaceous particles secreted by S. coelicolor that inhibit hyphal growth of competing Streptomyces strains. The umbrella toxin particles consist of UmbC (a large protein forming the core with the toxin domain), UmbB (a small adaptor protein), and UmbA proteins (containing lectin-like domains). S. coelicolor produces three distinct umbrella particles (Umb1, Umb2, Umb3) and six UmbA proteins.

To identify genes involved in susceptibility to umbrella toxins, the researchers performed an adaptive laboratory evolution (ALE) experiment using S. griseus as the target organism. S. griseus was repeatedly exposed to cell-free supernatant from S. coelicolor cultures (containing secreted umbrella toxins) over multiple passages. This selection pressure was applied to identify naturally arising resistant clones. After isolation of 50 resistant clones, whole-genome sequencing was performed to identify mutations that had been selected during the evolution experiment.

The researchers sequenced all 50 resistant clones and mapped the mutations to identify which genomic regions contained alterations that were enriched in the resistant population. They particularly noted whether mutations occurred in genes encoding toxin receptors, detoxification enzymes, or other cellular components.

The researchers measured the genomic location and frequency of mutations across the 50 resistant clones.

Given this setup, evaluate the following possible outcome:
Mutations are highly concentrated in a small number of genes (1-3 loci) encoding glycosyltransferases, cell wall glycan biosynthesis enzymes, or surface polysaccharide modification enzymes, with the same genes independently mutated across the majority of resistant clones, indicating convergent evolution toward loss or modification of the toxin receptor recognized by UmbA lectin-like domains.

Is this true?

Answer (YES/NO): YES